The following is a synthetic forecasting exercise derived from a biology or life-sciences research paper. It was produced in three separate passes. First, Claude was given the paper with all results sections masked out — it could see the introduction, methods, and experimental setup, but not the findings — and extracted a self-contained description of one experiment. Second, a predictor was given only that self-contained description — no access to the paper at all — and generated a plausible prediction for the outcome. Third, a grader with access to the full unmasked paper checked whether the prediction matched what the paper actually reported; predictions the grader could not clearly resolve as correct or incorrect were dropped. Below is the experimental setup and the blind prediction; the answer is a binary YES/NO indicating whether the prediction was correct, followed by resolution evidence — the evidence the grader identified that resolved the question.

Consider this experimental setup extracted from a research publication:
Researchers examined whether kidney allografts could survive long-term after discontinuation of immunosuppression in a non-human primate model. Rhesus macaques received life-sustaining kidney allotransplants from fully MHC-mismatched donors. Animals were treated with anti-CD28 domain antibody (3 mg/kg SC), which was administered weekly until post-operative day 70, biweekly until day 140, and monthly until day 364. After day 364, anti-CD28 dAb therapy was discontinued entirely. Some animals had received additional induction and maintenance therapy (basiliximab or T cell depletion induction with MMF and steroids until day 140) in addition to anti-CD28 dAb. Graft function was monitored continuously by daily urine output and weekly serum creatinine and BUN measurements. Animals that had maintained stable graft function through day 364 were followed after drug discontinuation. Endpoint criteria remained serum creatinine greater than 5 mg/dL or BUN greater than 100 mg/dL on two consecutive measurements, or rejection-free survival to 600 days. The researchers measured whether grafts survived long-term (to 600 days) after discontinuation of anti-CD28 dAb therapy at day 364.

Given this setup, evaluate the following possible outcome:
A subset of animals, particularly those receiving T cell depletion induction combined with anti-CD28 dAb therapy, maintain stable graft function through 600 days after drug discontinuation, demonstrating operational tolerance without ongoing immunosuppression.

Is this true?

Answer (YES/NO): NO